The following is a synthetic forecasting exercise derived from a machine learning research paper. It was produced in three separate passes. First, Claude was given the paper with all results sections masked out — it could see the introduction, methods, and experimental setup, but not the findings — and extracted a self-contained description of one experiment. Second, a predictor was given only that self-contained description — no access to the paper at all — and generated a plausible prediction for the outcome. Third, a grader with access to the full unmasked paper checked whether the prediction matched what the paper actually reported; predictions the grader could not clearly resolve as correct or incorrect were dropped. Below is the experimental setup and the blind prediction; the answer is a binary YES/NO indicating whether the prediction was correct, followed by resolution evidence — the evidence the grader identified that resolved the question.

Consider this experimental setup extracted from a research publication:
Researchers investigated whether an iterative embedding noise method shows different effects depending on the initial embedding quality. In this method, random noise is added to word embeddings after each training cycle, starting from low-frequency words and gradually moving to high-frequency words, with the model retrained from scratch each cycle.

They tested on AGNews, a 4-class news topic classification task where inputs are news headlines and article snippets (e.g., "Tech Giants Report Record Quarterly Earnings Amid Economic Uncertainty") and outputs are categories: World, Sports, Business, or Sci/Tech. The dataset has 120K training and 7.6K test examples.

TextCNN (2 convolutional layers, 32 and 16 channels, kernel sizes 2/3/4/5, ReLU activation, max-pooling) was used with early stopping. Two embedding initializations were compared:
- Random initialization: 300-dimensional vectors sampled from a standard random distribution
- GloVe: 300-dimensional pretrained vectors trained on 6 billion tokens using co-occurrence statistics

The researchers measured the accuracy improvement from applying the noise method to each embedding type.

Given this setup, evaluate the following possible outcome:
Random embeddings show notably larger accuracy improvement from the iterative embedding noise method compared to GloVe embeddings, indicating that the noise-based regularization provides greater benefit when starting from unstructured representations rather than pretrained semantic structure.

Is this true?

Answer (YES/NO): YES